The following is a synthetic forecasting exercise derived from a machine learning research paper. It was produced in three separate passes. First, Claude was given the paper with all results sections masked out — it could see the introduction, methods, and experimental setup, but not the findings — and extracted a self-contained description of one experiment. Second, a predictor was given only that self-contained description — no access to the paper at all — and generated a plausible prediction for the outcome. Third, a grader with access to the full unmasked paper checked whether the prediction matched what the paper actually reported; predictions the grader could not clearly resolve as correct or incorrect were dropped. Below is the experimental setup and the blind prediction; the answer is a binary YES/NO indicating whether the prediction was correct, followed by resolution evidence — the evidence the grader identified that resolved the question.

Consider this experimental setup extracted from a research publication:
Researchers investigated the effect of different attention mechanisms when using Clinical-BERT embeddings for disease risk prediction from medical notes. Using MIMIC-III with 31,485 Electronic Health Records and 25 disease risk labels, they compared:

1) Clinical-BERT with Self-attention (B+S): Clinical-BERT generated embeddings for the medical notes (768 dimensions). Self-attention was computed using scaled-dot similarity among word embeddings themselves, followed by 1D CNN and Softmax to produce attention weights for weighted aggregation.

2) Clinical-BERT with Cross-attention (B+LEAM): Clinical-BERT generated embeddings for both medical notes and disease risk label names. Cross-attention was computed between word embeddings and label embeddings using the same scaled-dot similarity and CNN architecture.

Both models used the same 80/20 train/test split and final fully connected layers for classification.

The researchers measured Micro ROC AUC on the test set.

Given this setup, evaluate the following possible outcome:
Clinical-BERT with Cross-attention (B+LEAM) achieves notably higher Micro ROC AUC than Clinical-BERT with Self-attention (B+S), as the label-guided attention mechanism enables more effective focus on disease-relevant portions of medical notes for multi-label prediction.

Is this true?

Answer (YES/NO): NO